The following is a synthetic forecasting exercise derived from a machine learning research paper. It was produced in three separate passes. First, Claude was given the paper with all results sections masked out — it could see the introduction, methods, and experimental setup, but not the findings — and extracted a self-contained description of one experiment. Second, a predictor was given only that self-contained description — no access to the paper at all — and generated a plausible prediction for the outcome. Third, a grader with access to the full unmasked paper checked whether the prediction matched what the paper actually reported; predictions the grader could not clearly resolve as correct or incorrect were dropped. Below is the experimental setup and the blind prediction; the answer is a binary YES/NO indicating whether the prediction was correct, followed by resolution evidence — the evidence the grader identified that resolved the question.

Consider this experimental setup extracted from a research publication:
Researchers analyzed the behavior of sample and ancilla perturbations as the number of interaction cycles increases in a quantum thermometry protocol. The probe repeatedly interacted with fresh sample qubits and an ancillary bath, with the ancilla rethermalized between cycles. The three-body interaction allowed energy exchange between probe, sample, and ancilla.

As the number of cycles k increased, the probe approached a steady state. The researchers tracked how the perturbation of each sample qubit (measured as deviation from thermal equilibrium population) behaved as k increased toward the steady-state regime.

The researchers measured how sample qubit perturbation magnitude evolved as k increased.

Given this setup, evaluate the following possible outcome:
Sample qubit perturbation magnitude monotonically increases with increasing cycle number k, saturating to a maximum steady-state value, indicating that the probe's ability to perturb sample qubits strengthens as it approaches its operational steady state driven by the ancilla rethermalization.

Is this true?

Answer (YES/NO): NO